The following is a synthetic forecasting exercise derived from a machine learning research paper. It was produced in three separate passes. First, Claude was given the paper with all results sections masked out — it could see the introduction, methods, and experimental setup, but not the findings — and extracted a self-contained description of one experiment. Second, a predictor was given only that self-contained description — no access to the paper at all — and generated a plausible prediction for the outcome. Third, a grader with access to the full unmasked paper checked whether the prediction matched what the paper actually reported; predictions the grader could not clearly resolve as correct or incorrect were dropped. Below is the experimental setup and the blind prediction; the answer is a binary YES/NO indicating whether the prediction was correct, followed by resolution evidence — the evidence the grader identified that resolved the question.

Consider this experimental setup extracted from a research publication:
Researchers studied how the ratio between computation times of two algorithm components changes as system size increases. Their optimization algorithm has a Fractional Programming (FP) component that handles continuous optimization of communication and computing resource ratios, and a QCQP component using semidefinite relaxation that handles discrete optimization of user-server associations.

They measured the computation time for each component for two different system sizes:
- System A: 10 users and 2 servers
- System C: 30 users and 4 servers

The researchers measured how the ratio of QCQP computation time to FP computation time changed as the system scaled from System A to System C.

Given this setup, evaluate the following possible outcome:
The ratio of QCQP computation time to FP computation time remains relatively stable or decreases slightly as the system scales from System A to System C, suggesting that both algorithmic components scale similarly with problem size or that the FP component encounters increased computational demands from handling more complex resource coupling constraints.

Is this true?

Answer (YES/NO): NO